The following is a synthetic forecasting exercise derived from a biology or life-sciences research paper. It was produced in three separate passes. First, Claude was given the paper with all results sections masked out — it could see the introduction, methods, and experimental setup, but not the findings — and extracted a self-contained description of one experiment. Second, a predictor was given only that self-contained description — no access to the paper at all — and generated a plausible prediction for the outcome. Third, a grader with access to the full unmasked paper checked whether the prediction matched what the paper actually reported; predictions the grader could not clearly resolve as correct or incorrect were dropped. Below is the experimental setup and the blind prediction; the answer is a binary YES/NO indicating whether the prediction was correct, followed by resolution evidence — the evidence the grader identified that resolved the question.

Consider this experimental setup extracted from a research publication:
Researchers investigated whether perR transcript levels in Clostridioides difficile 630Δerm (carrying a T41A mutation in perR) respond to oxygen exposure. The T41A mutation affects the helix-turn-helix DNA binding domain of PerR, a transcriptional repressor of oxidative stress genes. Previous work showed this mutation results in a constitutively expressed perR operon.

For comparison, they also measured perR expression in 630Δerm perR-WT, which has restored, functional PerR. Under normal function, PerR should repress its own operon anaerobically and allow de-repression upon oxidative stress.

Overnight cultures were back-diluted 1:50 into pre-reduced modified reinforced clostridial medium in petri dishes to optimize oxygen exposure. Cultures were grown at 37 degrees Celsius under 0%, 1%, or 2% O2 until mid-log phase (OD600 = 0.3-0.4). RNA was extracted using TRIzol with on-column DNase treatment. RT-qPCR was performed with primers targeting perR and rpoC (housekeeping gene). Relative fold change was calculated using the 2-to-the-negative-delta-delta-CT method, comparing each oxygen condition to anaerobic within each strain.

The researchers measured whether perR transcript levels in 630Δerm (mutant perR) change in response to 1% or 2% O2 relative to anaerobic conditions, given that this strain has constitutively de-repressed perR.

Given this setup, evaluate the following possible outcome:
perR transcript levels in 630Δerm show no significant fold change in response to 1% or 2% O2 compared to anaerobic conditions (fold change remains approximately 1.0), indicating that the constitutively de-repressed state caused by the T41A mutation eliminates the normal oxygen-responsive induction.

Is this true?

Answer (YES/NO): YES